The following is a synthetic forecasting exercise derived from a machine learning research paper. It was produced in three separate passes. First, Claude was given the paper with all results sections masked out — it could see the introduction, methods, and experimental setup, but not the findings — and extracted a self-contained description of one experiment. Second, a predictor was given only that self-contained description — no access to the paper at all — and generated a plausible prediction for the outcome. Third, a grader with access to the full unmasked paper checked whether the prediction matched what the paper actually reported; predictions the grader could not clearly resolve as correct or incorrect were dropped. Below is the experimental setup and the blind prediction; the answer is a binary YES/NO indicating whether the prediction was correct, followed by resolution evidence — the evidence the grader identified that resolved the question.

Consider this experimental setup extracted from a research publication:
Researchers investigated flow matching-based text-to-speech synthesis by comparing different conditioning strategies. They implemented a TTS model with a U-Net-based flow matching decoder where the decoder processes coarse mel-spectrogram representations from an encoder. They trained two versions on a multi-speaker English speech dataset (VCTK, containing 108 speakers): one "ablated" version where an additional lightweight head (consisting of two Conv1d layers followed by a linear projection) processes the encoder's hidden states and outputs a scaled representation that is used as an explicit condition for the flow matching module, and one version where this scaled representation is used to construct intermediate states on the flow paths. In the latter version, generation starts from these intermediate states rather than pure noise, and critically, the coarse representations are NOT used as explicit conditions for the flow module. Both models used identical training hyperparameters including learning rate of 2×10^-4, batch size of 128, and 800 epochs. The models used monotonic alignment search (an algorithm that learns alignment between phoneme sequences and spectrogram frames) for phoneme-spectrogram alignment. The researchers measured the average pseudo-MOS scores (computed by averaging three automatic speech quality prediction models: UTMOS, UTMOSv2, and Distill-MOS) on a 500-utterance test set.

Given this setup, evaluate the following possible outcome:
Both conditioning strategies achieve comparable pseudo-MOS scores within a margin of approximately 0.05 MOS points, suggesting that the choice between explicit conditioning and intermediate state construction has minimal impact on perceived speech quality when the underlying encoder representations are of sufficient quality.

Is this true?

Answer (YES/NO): NO